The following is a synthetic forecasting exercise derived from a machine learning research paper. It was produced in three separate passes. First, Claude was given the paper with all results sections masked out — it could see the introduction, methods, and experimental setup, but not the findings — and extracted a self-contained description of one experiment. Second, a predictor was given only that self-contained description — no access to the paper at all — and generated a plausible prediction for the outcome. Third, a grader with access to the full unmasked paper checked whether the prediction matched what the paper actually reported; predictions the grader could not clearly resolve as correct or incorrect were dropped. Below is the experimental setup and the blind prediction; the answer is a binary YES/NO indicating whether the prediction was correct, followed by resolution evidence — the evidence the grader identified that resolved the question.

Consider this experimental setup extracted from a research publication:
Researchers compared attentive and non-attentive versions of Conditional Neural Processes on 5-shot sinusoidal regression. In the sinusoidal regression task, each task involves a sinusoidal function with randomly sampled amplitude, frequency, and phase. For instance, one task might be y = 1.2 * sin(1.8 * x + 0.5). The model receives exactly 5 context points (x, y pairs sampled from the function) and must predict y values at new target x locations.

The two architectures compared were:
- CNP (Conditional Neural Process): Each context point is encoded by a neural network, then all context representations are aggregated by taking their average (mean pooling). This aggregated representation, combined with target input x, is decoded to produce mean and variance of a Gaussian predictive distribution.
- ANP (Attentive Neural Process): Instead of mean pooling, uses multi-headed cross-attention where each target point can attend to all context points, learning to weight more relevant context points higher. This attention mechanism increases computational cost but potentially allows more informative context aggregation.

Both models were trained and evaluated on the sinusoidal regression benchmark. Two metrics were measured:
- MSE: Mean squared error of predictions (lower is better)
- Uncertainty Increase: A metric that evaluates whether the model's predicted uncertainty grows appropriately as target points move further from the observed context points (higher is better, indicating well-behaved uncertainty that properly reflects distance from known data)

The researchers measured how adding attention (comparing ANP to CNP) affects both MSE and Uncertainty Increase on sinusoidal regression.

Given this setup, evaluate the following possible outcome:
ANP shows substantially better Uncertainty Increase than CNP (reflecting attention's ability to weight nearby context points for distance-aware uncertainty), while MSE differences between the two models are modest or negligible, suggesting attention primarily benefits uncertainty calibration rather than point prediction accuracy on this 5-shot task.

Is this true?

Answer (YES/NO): NO